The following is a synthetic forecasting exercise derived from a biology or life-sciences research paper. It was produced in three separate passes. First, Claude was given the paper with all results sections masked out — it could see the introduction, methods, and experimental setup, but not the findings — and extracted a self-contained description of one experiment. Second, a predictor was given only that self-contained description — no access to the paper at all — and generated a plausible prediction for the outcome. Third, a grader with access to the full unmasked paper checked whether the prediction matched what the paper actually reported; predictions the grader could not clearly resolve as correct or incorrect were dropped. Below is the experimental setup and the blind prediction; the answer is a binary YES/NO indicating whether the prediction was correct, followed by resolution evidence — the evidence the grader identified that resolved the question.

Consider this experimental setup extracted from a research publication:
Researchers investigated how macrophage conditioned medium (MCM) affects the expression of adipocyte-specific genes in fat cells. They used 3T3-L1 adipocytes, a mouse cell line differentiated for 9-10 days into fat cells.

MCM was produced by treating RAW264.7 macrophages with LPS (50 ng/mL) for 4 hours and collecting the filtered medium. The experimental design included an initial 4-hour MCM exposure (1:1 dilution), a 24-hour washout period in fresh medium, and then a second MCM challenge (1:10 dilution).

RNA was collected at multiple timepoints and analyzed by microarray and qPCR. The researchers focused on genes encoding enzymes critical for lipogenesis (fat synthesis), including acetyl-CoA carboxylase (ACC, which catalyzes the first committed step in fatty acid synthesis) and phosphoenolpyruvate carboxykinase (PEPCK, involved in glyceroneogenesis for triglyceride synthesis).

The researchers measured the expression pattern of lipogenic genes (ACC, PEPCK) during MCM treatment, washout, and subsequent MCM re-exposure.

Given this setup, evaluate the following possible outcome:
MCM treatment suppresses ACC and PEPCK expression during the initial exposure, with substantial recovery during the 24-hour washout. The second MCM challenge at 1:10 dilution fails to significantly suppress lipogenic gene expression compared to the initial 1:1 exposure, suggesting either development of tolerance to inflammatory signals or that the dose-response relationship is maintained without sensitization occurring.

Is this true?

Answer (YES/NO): NO